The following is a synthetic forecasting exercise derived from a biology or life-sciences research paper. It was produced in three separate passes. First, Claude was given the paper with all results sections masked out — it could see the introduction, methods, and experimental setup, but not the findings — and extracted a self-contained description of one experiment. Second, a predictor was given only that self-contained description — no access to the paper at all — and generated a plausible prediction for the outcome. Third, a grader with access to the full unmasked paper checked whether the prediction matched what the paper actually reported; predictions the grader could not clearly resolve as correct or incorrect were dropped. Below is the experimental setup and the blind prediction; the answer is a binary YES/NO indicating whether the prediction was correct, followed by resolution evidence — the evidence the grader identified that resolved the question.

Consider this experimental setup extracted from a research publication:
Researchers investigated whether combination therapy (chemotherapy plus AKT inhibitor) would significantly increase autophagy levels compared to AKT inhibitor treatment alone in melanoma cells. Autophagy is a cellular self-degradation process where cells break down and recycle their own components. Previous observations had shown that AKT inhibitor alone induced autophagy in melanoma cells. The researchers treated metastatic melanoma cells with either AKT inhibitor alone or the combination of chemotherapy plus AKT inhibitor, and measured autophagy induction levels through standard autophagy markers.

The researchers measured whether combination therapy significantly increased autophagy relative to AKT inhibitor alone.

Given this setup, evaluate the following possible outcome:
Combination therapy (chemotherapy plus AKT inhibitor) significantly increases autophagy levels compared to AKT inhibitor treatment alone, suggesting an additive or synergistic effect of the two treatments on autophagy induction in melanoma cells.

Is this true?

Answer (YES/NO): NO